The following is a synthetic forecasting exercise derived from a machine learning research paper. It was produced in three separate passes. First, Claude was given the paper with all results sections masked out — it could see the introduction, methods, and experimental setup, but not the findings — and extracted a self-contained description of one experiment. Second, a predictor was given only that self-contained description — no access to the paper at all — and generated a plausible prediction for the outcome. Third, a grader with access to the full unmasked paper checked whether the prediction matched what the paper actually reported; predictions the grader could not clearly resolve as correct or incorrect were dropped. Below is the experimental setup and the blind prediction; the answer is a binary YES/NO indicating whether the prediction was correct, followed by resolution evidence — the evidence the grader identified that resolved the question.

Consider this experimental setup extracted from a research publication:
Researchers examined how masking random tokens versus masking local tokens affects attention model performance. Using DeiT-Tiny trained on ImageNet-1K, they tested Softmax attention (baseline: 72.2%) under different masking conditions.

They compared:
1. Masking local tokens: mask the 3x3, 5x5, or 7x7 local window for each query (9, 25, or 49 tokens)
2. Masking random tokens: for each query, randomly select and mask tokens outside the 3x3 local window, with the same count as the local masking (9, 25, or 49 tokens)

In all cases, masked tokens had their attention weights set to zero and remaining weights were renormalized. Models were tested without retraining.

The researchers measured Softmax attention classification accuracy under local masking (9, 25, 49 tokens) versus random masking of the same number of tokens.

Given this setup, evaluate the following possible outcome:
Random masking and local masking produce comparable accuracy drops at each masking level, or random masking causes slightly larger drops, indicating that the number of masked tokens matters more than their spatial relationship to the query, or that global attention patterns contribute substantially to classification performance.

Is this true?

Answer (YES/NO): NO